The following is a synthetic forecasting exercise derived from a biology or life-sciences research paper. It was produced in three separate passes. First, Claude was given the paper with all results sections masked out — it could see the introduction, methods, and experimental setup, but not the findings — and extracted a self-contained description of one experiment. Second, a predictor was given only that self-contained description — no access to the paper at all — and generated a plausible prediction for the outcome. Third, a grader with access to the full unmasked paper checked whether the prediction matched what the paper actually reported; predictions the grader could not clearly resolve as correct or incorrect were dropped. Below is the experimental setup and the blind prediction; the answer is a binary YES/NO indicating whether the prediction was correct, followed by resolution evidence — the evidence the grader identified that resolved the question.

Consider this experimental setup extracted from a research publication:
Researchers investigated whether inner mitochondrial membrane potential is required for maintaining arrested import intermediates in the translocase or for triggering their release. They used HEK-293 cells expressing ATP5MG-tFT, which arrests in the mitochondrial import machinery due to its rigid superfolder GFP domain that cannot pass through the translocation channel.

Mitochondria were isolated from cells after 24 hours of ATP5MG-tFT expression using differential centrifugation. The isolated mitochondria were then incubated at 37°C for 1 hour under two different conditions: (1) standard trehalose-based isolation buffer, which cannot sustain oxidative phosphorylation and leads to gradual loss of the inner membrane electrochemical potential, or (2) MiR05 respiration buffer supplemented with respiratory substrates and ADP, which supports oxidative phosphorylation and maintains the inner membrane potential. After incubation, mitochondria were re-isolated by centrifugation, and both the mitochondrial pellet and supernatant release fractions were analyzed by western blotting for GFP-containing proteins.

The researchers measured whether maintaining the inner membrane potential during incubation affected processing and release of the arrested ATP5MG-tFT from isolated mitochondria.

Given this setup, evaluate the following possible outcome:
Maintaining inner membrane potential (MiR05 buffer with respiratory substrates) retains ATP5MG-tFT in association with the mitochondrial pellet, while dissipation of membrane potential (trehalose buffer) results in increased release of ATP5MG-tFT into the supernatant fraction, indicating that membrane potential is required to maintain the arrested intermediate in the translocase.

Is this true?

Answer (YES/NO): YES